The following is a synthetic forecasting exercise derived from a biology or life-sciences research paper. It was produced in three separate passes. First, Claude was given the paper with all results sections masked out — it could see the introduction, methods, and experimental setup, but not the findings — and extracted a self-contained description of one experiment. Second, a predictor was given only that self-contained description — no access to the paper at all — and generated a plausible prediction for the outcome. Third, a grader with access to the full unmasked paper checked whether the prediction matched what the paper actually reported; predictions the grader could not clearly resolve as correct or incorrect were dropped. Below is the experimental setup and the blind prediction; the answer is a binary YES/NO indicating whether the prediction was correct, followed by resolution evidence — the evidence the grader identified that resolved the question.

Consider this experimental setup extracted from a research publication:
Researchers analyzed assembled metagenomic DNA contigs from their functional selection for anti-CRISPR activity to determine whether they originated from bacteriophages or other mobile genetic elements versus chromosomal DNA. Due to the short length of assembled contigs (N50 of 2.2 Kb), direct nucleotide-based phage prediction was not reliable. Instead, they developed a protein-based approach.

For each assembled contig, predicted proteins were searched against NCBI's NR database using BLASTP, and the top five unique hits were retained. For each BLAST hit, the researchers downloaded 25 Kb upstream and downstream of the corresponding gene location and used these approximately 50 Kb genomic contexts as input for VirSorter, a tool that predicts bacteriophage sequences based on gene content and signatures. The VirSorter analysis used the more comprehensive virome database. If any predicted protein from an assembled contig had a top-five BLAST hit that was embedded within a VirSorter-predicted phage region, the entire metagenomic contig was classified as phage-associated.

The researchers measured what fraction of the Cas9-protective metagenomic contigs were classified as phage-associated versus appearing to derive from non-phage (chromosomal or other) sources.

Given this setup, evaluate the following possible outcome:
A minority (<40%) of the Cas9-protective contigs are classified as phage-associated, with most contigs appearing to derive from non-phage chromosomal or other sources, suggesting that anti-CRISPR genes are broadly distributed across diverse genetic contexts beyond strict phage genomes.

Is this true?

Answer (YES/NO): YES